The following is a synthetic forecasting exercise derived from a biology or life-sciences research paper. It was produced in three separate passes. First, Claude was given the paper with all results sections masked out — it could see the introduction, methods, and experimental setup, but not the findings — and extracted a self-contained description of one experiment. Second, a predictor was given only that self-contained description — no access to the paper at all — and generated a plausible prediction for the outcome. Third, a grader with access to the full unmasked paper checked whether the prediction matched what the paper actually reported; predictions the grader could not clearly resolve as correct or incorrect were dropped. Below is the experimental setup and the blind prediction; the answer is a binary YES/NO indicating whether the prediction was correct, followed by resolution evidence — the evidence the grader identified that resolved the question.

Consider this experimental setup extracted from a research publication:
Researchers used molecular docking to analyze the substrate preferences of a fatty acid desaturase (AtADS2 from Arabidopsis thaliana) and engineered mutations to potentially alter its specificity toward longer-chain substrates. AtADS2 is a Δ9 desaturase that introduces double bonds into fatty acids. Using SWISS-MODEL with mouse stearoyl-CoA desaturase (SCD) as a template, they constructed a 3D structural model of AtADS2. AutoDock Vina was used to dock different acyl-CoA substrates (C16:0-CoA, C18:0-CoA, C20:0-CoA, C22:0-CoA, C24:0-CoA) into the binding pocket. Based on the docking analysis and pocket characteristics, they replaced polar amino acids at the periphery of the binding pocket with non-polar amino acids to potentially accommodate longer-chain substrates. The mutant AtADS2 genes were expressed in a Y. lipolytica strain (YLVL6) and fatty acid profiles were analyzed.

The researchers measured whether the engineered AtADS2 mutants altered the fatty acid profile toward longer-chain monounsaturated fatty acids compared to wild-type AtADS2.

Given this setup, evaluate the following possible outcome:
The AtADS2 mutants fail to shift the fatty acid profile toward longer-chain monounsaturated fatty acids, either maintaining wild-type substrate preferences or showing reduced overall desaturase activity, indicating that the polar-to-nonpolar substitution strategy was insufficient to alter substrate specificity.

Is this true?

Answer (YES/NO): YES